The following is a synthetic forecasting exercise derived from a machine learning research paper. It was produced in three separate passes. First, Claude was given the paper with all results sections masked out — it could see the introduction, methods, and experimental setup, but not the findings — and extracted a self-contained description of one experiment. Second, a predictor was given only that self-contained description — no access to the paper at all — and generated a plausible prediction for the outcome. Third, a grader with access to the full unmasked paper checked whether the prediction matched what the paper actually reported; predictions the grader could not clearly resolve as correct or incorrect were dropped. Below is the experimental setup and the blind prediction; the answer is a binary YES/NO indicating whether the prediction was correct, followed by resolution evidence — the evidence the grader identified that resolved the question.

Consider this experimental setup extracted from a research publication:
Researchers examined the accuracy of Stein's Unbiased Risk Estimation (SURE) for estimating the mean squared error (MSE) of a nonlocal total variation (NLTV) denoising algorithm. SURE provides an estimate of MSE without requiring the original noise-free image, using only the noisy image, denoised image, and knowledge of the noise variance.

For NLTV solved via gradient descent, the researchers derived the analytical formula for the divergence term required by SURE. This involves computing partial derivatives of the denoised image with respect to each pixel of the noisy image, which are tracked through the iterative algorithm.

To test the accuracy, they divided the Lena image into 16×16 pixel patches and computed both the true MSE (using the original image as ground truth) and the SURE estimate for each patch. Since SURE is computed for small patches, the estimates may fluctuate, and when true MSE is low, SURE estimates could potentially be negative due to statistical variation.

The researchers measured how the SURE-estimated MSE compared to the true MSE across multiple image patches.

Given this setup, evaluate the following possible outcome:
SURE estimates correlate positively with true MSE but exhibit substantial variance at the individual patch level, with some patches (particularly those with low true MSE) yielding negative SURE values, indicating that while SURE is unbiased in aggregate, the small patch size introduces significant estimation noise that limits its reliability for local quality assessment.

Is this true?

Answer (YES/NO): YES